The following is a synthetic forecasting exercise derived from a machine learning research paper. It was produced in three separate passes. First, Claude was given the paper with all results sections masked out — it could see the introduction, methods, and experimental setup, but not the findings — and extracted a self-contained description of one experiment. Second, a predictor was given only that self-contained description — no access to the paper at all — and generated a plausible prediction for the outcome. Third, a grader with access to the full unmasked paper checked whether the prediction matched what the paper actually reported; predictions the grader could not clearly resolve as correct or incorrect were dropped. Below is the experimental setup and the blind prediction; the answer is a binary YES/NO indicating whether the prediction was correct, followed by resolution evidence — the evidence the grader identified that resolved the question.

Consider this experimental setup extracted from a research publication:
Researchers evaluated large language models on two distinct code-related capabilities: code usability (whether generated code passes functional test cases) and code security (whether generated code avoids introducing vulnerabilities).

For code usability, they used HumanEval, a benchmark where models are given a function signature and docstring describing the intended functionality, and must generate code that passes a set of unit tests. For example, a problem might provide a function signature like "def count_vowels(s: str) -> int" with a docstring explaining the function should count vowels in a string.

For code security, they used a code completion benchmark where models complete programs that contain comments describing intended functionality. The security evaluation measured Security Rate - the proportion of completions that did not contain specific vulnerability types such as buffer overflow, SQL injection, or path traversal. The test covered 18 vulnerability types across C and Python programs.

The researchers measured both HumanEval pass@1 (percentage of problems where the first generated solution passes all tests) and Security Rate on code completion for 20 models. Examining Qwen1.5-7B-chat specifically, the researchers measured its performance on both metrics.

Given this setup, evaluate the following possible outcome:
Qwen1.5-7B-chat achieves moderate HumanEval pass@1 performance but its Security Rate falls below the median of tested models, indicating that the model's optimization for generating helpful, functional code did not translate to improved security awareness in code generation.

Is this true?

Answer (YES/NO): NO